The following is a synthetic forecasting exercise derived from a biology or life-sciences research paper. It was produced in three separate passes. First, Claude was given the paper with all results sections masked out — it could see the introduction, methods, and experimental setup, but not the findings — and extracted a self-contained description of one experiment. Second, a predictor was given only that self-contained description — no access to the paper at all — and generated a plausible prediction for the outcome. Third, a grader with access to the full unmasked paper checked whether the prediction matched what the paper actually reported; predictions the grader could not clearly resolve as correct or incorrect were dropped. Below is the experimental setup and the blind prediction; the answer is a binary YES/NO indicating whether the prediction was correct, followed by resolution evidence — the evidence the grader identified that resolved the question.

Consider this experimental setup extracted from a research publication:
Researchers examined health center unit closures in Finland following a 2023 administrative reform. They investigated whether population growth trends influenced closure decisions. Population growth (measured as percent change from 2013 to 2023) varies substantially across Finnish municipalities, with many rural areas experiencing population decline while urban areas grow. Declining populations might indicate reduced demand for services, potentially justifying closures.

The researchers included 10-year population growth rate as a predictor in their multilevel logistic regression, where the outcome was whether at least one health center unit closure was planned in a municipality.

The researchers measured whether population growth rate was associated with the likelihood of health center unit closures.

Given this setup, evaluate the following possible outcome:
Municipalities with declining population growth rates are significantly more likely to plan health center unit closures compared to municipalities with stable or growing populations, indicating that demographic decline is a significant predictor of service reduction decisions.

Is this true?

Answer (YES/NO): YES